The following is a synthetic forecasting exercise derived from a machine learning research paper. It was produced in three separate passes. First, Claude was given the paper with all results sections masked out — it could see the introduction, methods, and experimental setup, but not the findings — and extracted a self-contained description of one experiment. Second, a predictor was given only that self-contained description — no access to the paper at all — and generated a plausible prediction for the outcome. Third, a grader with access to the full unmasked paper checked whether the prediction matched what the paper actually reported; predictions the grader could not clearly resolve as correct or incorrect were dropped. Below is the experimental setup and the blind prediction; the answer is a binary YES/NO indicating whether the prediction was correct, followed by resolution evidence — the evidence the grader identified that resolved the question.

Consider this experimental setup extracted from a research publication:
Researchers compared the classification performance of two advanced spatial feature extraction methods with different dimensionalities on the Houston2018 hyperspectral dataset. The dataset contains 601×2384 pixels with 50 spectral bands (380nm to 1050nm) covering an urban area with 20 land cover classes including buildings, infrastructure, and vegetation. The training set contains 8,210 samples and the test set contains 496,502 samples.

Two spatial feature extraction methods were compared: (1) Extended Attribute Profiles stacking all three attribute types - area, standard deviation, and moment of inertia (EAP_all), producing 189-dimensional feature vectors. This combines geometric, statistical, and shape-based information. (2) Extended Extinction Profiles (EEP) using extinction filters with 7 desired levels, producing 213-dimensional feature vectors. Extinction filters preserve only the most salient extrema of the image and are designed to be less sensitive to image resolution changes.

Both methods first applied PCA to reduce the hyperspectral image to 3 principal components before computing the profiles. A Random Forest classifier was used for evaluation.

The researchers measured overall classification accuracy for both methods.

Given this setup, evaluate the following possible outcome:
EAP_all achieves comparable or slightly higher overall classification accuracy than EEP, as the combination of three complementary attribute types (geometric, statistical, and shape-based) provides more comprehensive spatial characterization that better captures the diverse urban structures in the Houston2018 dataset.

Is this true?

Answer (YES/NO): YES